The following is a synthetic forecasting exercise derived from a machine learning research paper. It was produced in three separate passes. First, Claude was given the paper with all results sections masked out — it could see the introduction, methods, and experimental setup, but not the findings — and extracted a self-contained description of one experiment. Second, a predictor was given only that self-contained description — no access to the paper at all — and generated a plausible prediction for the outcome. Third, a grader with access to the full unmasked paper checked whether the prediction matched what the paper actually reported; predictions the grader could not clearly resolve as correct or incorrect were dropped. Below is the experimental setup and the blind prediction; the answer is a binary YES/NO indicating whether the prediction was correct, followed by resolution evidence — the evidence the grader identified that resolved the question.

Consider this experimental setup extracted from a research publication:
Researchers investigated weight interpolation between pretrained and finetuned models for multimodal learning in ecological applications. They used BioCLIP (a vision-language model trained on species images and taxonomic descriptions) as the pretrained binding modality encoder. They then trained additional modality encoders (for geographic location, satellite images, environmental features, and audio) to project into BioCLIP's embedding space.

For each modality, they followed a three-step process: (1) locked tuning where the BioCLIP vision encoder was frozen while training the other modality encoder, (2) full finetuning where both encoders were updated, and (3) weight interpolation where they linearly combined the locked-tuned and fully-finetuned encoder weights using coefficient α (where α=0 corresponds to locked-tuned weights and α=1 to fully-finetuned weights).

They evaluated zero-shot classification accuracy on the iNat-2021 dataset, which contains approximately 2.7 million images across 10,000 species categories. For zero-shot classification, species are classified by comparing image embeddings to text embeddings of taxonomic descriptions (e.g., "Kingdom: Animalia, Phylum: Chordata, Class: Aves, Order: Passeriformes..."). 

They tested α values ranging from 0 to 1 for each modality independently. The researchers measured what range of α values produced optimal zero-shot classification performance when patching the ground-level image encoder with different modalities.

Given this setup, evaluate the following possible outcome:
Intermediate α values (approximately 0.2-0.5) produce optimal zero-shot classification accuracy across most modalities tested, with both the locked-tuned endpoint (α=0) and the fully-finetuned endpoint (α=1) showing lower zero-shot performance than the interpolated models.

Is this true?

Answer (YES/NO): NO